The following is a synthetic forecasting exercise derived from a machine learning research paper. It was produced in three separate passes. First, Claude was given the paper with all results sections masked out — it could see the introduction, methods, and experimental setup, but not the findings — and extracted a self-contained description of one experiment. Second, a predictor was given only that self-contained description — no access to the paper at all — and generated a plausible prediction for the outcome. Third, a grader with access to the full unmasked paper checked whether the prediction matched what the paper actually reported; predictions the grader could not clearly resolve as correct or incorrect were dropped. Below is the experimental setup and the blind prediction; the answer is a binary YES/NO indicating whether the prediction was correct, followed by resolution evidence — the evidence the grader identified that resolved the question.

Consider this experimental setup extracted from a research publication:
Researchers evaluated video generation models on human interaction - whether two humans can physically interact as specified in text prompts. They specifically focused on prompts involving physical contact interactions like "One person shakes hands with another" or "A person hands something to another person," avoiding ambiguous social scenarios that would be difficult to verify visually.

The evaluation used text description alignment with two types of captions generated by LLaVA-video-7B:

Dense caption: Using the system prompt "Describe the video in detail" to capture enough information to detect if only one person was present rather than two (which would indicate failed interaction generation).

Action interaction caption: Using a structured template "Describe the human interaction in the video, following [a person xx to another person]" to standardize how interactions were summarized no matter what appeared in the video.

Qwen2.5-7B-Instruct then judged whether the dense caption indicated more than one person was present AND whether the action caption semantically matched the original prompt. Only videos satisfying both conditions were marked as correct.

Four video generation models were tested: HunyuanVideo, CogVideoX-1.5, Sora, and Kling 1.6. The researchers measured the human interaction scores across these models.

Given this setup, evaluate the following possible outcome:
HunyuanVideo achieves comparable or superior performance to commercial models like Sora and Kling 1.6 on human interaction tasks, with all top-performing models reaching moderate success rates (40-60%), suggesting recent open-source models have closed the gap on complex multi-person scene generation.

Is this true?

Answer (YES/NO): NO